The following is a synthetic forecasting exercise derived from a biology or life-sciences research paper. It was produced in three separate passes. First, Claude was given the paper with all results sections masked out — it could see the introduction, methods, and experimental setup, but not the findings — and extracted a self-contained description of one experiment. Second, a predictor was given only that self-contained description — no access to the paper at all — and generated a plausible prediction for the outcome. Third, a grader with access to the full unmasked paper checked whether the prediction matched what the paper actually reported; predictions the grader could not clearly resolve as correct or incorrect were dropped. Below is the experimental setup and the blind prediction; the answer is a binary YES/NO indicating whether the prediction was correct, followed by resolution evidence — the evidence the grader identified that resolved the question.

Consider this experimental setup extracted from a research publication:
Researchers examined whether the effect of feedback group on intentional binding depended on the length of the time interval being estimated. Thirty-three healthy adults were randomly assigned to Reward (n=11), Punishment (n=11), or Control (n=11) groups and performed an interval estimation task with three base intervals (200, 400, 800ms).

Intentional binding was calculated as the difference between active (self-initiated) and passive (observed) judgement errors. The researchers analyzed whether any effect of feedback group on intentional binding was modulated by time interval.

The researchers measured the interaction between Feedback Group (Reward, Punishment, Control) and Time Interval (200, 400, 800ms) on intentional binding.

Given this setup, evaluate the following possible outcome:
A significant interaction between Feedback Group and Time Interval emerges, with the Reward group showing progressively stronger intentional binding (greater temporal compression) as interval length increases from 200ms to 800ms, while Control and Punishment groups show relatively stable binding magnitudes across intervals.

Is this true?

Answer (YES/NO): NO